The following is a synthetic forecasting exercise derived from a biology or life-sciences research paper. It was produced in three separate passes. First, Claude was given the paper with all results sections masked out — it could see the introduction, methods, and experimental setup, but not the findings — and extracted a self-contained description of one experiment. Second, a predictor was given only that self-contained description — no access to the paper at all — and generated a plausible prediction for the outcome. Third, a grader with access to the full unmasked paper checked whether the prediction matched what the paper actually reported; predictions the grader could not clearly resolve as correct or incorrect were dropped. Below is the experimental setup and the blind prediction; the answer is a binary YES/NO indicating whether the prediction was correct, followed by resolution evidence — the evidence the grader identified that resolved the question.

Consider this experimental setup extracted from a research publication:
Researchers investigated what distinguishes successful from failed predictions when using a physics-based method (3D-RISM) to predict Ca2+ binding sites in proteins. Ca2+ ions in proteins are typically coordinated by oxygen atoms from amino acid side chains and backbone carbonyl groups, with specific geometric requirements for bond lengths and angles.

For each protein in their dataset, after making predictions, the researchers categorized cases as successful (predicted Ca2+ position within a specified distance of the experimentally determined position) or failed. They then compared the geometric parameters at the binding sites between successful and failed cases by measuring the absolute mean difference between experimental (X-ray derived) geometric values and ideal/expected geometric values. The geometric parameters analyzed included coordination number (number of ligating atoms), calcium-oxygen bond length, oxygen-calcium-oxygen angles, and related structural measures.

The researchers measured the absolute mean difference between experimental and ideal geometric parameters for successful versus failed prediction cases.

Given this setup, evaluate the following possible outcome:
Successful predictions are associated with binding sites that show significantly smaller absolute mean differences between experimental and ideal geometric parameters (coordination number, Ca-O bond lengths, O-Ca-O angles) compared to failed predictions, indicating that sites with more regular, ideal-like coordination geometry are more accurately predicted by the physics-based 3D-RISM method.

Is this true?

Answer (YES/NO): YES